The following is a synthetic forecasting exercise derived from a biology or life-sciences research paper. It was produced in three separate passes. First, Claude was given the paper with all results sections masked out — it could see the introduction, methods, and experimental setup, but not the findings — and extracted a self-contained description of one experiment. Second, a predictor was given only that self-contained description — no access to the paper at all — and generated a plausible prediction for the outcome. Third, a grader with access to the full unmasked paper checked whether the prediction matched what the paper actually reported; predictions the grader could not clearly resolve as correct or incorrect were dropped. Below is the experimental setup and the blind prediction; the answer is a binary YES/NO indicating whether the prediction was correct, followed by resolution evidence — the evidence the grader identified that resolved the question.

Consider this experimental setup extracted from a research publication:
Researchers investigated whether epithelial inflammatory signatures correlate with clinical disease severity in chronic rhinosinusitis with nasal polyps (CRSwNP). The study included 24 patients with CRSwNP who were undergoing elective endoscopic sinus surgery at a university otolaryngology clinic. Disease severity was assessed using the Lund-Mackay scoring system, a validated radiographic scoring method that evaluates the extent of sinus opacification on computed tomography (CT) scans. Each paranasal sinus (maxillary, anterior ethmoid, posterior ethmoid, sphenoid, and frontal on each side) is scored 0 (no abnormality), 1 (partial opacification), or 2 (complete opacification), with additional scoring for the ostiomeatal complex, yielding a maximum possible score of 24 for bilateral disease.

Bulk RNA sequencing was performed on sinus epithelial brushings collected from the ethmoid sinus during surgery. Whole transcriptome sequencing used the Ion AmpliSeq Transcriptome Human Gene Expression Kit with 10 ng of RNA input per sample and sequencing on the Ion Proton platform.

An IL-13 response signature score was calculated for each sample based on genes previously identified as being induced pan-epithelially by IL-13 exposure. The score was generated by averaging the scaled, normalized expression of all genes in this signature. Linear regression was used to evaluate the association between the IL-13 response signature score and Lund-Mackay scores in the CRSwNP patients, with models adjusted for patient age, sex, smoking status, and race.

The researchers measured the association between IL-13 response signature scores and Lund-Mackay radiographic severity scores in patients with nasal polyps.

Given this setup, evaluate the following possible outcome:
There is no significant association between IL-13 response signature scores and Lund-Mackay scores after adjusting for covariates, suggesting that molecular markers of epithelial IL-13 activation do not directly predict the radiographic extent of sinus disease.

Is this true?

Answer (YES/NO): NO